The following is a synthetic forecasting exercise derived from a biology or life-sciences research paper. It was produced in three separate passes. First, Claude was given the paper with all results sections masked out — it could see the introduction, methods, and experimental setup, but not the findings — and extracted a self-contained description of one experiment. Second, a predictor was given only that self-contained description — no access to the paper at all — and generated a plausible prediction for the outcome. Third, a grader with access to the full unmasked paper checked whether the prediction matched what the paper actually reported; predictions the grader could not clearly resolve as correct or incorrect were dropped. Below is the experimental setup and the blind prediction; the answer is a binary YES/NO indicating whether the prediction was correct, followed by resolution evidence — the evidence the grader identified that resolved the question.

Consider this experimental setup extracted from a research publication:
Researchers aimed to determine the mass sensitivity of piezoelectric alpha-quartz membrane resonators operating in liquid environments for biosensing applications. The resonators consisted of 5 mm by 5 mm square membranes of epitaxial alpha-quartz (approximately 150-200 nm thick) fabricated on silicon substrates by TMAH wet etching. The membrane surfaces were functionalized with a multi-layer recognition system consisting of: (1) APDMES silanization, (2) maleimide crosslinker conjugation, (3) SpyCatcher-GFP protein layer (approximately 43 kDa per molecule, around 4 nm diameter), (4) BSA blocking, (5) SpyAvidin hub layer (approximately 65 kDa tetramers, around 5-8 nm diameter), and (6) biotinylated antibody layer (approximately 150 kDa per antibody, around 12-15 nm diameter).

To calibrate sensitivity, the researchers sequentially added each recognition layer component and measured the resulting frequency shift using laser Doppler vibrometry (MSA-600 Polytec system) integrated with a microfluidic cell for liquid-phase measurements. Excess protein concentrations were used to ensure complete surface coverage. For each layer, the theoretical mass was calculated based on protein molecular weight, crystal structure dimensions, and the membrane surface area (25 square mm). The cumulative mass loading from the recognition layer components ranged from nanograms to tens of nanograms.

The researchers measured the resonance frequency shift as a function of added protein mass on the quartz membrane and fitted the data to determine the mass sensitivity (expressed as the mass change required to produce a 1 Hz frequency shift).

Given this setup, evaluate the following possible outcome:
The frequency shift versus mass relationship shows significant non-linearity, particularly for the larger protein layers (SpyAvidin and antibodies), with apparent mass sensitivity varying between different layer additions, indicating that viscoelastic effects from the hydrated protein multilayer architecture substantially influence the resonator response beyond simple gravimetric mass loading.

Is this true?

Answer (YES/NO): NO